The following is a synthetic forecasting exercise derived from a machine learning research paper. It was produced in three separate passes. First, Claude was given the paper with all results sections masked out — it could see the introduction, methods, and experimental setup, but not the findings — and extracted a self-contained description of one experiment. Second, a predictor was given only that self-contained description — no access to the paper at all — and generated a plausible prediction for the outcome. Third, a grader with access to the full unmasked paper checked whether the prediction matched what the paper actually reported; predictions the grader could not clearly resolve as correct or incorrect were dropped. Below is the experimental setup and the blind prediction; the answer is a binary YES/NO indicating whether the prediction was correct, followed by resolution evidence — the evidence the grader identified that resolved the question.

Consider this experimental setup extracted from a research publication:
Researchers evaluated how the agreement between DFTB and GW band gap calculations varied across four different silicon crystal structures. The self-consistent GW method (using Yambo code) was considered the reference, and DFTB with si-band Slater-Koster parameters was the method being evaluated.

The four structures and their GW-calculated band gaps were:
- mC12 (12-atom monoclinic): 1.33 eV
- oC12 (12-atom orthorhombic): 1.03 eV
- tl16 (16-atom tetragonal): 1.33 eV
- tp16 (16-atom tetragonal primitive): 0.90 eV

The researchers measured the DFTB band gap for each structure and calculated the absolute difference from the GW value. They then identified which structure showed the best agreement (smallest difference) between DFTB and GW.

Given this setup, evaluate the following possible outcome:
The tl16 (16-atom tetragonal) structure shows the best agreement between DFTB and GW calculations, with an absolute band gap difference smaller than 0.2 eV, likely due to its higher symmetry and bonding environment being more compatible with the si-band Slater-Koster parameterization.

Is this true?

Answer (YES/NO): NO